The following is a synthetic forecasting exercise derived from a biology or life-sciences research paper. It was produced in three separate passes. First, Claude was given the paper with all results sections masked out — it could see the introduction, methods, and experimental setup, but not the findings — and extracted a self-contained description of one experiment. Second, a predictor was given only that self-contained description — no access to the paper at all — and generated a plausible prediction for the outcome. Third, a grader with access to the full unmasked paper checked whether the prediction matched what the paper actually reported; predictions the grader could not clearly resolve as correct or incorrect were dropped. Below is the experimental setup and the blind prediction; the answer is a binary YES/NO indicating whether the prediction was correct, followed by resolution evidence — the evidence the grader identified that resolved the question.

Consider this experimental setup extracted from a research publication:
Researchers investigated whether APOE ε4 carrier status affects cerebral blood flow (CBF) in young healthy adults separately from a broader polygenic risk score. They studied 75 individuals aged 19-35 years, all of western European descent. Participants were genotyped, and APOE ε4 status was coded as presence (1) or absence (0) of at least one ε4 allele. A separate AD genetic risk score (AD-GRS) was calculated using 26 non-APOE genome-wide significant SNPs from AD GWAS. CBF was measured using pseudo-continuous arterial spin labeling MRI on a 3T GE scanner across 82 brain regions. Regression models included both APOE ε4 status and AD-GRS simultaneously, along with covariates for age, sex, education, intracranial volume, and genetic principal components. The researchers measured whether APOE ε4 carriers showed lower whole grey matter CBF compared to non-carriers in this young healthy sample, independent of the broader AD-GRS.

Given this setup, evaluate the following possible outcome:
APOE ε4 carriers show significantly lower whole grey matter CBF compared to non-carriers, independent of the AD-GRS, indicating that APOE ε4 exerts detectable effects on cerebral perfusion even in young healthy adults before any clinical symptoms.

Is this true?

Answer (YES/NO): YES